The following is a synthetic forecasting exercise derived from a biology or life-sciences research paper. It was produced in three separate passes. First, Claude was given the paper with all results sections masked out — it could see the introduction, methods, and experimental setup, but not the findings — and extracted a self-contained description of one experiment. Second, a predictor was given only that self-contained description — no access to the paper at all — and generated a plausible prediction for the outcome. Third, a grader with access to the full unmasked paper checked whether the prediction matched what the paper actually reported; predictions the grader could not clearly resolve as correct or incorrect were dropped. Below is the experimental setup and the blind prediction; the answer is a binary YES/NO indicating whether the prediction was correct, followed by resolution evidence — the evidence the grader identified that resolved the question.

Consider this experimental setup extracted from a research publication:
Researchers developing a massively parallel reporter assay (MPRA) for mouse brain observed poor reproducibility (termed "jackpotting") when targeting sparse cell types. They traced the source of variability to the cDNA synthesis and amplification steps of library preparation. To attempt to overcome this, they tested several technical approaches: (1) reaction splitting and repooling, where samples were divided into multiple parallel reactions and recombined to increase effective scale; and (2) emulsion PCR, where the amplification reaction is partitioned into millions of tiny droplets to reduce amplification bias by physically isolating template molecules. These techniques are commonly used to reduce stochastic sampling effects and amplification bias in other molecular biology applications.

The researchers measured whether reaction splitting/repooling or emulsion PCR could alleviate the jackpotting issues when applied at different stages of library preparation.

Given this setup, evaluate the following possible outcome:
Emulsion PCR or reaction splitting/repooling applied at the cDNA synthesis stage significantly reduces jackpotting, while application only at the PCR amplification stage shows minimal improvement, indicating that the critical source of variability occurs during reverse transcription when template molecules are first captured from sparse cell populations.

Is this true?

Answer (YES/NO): NO